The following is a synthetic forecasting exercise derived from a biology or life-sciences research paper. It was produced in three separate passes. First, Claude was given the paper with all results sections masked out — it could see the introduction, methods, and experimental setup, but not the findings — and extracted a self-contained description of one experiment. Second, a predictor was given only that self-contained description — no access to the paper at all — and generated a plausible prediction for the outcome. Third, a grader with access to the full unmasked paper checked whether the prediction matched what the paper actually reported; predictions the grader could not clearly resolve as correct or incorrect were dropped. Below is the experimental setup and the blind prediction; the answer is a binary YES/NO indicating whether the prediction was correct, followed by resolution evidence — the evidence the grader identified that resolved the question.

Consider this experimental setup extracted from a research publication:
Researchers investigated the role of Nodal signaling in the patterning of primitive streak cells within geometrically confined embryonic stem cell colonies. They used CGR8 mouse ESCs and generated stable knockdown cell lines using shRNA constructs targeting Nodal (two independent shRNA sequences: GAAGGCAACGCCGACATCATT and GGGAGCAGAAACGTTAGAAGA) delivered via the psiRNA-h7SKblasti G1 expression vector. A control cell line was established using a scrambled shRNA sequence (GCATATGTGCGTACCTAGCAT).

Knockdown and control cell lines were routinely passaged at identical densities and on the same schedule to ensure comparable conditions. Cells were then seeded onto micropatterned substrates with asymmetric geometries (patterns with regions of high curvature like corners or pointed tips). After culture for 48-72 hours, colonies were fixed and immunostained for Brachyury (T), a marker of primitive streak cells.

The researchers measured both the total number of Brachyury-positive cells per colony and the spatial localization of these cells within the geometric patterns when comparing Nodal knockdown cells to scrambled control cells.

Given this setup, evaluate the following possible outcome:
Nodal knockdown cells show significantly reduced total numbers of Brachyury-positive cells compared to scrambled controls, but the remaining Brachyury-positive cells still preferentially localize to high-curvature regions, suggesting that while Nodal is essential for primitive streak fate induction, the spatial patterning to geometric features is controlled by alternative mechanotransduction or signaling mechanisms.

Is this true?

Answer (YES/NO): YES